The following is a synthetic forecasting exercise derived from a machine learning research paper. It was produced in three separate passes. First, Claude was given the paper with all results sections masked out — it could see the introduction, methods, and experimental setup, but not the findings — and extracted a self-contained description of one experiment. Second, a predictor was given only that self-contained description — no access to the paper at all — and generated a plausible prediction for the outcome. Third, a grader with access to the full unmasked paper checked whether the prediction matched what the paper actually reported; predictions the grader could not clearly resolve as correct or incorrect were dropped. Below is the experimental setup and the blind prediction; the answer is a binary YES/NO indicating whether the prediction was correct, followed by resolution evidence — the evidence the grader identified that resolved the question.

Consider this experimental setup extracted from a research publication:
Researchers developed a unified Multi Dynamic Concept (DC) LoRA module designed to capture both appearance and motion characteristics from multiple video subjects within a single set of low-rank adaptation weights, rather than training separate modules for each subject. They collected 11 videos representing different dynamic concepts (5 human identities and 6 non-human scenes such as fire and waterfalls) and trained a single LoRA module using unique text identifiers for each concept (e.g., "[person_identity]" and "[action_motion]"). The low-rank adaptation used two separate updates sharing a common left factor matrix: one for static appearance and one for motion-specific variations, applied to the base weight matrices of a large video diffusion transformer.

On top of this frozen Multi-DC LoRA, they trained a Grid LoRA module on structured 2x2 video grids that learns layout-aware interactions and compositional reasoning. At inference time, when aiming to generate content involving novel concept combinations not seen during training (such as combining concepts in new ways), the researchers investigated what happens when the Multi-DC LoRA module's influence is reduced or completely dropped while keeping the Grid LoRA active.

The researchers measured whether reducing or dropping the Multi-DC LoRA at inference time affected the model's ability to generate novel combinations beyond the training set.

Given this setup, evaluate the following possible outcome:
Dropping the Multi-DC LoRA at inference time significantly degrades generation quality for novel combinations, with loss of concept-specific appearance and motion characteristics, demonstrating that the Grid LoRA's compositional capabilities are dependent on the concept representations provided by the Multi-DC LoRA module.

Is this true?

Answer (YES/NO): NO